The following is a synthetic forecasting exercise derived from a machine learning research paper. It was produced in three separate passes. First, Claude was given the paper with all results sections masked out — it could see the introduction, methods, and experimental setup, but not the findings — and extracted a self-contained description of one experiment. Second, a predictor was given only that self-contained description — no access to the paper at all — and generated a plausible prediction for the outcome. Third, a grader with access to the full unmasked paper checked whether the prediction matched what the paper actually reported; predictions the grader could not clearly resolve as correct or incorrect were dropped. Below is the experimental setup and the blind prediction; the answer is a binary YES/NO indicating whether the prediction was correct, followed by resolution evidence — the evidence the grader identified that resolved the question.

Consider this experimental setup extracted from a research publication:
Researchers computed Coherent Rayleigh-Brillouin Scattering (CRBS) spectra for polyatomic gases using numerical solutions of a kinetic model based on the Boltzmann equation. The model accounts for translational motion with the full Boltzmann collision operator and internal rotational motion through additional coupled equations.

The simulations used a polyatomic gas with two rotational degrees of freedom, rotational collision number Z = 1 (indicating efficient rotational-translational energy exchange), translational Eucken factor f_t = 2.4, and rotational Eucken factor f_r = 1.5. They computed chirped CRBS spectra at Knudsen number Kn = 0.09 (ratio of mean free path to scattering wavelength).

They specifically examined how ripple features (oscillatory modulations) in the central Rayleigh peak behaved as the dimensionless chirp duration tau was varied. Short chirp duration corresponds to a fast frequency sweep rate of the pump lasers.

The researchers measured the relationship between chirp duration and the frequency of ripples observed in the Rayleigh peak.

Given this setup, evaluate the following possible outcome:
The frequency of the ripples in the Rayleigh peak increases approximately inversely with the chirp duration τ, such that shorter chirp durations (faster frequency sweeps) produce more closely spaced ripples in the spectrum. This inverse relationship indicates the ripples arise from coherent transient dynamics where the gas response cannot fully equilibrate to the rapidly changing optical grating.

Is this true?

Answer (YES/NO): NO